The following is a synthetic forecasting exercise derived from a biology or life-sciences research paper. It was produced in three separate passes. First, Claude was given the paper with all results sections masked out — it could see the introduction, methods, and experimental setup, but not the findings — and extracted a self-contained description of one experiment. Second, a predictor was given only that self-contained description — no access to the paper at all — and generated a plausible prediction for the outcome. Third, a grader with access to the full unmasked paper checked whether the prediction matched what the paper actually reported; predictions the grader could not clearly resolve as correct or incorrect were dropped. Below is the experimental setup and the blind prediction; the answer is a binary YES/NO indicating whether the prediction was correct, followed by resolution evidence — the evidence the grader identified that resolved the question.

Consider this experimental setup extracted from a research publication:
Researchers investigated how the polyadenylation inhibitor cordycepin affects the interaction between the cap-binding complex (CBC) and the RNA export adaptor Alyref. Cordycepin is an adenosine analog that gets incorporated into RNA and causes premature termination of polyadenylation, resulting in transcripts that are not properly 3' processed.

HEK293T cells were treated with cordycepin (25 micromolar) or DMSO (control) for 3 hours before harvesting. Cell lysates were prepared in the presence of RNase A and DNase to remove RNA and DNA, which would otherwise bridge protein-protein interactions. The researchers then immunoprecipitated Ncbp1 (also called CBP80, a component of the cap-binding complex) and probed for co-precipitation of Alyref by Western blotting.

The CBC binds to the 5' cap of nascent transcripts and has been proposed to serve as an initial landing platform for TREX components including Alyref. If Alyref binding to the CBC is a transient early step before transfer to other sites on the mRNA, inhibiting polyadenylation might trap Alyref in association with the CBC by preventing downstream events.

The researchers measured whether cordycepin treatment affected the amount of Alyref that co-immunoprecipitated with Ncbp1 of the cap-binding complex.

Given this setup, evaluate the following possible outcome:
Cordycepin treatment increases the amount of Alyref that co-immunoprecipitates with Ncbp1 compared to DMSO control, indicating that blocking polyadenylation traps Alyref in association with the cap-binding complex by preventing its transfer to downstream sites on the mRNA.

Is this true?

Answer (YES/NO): NO